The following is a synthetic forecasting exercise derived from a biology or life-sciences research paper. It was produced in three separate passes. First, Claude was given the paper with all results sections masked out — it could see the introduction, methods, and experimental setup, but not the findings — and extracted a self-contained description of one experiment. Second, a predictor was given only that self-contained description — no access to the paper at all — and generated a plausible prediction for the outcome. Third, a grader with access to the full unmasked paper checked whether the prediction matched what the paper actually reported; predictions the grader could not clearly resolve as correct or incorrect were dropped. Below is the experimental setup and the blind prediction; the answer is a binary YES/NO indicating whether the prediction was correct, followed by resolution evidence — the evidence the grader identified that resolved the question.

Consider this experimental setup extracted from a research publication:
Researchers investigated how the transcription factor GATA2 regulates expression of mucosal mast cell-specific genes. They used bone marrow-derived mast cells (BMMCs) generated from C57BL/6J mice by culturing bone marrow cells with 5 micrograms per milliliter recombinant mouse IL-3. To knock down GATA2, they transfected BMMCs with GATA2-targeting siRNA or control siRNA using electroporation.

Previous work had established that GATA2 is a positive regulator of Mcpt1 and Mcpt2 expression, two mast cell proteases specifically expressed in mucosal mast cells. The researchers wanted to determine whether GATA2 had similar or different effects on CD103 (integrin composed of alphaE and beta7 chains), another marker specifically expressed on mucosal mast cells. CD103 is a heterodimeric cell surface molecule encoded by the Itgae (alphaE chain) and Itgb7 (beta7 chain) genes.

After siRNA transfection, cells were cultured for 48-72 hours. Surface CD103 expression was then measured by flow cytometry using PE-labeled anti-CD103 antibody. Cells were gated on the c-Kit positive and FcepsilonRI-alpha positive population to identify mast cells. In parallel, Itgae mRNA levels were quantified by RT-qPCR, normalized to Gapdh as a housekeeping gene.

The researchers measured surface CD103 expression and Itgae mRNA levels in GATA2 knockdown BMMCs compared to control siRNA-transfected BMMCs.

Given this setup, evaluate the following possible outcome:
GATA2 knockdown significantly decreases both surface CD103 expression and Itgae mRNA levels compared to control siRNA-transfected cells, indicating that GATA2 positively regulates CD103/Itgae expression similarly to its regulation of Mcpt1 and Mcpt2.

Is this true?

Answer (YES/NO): NO